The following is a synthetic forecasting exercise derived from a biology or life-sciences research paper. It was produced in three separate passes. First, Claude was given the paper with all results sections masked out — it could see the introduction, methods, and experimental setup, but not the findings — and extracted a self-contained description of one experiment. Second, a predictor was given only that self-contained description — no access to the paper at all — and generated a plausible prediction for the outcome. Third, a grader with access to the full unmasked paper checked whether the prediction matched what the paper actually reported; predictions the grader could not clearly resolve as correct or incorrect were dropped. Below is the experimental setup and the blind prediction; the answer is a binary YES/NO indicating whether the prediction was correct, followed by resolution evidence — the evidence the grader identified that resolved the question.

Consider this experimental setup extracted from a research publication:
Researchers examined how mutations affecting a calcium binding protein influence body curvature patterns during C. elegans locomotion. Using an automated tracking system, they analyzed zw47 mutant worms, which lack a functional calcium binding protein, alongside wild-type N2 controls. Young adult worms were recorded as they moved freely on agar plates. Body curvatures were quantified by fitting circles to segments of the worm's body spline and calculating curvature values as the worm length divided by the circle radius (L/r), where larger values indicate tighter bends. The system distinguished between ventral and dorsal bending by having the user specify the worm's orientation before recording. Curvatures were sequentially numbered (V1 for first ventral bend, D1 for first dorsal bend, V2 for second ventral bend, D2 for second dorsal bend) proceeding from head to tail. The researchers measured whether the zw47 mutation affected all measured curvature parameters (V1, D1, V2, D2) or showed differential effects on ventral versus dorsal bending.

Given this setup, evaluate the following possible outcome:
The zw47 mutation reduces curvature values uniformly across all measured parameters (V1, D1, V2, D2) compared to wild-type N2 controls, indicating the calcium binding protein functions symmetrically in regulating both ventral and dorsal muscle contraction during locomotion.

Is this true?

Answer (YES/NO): NO